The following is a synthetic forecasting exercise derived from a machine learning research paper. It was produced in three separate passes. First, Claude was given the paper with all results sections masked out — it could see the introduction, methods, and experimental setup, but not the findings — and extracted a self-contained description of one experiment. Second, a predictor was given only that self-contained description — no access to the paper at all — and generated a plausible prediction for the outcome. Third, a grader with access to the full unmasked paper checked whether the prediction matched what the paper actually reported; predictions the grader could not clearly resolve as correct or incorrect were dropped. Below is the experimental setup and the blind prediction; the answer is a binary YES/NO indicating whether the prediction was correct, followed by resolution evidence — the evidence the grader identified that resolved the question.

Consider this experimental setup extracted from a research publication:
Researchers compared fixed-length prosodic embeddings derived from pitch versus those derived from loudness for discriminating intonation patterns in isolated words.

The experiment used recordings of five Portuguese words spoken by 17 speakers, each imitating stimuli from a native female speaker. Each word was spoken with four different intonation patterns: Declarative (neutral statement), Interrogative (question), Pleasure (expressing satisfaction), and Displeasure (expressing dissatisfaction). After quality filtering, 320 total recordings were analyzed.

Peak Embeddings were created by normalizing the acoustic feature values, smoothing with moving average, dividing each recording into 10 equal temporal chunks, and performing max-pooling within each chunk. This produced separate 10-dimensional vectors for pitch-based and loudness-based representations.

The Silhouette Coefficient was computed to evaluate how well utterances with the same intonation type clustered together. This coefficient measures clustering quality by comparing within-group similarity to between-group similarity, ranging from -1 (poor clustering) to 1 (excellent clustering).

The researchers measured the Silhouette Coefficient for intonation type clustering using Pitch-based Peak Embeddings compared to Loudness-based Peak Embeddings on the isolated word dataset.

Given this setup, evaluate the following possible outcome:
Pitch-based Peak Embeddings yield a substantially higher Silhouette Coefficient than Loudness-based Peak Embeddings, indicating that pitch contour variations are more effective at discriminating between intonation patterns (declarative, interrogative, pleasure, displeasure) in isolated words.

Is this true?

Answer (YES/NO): NO